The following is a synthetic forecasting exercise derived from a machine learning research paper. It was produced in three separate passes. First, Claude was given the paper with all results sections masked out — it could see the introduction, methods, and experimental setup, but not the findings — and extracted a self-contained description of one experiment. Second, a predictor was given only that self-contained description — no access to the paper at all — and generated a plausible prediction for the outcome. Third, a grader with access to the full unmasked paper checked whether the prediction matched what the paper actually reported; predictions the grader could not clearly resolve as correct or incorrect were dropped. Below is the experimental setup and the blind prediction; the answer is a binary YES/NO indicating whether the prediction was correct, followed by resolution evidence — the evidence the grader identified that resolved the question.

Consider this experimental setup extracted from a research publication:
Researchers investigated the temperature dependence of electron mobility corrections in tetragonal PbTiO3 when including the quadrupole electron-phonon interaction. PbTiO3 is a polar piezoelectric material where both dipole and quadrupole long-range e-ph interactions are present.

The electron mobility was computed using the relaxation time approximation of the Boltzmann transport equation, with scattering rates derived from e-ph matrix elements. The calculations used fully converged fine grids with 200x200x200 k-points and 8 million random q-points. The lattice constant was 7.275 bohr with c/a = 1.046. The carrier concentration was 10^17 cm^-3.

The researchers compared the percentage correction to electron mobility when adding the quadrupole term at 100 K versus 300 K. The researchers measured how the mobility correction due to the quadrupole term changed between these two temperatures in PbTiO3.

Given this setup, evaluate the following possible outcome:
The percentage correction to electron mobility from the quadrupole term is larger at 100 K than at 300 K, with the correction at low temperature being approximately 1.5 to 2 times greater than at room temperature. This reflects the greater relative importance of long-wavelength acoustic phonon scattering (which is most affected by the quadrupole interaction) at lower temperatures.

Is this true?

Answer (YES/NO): YES